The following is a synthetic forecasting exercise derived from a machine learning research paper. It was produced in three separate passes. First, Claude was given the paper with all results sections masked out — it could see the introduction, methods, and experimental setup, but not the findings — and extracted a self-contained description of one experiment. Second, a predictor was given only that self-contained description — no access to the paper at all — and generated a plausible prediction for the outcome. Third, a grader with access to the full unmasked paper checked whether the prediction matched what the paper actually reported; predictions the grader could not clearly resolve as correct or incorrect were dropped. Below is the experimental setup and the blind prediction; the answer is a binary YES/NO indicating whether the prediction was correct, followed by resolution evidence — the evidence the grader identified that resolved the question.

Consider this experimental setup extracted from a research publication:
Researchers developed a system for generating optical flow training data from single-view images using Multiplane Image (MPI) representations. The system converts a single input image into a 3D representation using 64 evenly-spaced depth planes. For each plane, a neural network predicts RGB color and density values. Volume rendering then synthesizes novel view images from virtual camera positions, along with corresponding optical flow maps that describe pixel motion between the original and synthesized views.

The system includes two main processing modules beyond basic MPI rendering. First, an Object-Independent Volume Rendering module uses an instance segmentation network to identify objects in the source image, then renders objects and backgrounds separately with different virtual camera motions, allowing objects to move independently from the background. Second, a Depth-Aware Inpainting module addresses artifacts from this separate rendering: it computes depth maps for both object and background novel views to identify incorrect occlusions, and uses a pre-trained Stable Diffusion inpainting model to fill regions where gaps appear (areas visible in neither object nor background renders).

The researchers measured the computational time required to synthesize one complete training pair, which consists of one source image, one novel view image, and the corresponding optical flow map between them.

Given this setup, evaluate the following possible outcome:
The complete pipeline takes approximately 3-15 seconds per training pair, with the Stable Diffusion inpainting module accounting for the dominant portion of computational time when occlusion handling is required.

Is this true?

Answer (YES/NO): NO